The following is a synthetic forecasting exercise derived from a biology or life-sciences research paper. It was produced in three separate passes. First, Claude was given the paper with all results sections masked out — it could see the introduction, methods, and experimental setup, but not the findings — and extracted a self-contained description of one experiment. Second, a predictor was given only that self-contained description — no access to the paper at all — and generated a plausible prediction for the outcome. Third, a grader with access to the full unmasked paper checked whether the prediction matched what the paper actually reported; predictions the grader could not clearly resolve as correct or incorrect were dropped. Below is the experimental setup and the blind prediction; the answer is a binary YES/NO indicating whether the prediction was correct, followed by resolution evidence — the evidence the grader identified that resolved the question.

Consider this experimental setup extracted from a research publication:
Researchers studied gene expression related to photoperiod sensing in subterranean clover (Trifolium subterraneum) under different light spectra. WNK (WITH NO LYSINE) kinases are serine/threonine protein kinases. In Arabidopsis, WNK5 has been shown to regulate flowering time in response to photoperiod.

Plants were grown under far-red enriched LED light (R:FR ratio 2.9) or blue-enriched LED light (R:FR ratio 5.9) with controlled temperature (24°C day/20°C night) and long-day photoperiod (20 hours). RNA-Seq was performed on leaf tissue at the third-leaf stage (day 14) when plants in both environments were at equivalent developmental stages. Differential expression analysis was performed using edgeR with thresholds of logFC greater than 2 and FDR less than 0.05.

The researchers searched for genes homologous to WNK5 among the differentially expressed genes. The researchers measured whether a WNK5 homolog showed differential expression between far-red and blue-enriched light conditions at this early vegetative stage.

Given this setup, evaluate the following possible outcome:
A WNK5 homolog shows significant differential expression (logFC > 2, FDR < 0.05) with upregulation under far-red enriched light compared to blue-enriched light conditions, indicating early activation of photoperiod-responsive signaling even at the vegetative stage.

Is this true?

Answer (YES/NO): YES